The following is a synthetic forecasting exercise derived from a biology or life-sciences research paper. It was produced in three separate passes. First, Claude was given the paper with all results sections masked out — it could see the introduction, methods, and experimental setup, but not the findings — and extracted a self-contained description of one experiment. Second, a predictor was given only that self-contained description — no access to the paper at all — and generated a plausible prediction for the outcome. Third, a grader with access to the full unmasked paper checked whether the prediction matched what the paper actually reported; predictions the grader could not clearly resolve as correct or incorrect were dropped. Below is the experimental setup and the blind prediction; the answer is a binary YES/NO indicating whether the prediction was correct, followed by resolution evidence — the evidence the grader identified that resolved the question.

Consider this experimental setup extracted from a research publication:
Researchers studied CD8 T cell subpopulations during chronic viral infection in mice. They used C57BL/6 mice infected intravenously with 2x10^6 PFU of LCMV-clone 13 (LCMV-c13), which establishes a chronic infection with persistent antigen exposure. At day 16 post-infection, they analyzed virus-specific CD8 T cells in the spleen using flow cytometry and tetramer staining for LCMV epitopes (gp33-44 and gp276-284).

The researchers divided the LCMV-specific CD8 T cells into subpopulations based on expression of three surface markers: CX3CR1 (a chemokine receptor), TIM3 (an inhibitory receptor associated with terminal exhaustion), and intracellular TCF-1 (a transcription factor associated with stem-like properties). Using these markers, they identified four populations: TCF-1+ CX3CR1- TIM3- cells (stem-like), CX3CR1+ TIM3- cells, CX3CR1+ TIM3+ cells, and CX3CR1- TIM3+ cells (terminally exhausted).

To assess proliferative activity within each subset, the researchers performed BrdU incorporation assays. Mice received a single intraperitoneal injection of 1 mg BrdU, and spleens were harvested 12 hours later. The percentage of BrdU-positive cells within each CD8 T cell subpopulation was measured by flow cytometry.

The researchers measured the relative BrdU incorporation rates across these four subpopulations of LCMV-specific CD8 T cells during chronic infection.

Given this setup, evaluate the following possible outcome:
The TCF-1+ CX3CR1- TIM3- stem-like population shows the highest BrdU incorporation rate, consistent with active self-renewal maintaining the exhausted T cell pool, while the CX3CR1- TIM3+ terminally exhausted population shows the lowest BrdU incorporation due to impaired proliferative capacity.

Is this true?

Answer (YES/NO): NO